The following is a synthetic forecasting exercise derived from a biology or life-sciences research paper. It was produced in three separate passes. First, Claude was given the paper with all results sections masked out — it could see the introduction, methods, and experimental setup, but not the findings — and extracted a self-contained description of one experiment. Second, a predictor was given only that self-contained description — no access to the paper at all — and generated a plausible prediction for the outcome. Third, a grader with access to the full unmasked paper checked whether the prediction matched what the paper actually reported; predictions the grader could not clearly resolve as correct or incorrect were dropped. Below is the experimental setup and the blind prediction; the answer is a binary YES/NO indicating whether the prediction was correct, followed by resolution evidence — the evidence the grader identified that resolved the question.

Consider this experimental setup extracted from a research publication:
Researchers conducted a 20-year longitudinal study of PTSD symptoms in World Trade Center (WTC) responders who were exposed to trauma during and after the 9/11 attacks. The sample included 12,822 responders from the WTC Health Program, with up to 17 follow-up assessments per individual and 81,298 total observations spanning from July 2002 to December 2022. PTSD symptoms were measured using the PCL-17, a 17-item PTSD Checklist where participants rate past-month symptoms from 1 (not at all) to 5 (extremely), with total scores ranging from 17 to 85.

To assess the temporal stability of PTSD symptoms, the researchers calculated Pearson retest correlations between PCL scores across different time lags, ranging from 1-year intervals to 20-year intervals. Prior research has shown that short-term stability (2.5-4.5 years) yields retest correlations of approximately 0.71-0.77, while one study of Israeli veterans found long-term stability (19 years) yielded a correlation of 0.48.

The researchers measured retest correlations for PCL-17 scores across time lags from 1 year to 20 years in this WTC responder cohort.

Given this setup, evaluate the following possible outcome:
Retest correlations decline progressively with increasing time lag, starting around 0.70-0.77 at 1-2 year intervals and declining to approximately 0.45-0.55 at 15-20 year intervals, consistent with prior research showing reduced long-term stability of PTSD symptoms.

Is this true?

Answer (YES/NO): NO